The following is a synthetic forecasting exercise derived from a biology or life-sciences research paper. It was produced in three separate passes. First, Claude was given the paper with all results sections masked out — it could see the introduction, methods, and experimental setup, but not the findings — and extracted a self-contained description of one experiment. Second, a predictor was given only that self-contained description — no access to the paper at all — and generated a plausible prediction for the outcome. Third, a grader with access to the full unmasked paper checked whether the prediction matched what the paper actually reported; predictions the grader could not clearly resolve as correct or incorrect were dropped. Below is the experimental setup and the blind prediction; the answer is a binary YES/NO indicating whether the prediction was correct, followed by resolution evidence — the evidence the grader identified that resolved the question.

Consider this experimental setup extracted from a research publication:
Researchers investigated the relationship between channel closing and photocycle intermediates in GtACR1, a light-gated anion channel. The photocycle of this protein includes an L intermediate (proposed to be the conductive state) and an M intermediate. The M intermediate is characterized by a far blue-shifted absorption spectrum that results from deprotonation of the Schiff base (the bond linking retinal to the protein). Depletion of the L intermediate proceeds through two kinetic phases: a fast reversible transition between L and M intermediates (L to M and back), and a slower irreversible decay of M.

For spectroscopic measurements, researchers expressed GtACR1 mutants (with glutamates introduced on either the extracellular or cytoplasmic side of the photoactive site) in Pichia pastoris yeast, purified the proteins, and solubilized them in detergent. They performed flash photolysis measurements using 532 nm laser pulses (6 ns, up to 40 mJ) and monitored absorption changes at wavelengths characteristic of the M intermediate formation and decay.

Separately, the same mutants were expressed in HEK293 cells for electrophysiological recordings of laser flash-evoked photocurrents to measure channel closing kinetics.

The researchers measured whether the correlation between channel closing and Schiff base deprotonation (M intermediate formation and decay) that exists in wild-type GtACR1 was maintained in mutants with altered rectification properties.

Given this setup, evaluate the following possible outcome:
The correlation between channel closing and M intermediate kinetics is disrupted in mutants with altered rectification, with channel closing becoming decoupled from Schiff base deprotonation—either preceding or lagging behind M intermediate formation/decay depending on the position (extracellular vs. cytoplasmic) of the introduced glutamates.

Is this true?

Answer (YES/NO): NO